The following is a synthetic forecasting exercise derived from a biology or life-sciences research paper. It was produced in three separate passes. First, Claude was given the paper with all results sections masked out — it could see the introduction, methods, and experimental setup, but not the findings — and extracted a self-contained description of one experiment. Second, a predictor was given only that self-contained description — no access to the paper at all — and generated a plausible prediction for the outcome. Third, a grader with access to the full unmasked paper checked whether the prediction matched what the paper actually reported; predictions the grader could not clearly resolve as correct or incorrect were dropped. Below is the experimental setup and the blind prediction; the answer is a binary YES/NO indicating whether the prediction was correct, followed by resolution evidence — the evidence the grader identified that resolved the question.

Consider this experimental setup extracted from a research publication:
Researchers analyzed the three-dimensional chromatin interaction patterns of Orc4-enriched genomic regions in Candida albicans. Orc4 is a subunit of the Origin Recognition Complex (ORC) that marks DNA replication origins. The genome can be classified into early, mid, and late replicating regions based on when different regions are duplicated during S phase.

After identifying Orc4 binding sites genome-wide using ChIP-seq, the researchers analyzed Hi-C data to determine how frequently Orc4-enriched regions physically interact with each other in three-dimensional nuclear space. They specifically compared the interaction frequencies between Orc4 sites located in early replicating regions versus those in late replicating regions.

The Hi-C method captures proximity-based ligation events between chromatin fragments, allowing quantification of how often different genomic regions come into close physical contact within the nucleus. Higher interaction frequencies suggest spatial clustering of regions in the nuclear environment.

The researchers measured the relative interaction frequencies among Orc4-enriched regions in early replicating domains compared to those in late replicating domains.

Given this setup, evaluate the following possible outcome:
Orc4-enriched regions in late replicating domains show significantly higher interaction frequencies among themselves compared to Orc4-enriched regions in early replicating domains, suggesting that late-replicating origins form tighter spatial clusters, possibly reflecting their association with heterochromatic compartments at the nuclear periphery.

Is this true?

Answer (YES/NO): NO